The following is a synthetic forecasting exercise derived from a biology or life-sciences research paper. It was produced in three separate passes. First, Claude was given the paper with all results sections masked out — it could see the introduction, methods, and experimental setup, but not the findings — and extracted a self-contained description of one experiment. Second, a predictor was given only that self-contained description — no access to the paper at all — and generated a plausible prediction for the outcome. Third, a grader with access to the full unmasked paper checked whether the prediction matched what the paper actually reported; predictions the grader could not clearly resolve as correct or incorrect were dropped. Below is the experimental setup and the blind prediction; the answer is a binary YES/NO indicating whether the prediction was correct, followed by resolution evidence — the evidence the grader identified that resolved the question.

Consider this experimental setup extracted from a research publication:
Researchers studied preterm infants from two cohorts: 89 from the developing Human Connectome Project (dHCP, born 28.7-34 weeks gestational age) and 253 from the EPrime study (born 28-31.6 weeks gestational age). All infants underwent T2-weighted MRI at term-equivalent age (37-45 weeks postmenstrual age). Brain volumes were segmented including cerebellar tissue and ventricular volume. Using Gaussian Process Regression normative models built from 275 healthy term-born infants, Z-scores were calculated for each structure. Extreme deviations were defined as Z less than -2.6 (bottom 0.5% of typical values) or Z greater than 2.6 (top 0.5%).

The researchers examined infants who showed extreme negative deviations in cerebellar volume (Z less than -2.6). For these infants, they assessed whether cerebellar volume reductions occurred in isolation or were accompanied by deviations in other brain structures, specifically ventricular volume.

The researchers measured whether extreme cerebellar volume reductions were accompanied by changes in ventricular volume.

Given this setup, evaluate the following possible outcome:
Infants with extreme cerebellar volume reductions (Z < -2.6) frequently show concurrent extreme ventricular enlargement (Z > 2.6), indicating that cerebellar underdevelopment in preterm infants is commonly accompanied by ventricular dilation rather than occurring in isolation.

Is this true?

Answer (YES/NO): NO